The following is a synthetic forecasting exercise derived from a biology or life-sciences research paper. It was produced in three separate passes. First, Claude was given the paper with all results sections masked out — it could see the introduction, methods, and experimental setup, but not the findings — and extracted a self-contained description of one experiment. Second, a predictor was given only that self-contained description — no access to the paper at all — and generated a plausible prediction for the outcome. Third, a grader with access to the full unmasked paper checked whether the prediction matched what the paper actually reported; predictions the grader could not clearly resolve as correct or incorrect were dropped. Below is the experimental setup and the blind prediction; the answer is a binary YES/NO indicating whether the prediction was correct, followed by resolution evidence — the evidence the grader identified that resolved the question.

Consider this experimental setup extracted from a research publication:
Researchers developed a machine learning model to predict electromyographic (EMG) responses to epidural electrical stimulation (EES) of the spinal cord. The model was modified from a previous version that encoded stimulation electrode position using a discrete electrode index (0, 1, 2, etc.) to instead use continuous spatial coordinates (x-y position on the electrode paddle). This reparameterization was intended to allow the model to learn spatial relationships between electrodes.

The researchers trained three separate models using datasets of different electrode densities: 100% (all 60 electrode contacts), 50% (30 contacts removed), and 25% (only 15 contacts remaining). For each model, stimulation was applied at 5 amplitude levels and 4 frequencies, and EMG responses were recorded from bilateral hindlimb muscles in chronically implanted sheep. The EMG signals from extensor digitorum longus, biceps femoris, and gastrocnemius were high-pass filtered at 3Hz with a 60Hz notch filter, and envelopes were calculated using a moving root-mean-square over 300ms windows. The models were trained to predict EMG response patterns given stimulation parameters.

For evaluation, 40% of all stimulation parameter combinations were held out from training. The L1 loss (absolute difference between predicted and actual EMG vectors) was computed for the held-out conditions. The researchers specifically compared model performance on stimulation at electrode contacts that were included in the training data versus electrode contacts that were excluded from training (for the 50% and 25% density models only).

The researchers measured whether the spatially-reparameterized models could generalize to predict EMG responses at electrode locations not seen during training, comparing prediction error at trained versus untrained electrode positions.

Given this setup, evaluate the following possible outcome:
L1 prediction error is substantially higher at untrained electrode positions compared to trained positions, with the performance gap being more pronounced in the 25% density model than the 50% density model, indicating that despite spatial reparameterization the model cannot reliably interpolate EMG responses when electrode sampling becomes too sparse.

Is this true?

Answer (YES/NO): NO